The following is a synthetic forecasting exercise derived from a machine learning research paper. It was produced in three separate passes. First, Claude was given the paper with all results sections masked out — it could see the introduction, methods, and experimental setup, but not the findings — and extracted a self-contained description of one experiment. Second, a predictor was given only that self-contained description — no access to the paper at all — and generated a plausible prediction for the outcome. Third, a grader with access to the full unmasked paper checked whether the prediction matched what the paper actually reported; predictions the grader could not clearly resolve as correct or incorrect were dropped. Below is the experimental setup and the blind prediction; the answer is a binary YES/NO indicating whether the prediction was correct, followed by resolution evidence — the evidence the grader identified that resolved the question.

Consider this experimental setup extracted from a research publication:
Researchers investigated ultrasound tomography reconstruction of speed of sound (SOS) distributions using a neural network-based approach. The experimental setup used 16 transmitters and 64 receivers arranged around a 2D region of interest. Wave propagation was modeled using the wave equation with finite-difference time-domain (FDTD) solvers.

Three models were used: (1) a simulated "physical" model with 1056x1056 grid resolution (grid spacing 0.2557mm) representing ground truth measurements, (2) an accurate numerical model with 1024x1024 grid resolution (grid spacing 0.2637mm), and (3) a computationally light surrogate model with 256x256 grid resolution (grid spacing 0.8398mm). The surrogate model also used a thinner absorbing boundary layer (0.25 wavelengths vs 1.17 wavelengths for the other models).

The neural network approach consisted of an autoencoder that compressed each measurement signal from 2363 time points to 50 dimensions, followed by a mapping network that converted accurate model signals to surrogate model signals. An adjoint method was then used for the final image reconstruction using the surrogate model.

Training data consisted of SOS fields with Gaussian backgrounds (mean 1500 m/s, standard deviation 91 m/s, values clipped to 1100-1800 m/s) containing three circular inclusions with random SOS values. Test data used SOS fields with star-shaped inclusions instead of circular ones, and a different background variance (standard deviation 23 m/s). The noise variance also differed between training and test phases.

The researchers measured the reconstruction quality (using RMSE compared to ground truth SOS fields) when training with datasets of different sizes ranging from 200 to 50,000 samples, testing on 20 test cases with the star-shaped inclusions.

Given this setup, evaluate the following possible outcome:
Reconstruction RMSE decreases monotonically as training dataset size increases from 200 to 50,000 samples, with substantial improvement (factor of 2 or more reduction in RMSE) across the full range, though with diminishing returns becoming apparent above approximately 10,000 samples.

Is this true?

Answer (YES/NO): NO